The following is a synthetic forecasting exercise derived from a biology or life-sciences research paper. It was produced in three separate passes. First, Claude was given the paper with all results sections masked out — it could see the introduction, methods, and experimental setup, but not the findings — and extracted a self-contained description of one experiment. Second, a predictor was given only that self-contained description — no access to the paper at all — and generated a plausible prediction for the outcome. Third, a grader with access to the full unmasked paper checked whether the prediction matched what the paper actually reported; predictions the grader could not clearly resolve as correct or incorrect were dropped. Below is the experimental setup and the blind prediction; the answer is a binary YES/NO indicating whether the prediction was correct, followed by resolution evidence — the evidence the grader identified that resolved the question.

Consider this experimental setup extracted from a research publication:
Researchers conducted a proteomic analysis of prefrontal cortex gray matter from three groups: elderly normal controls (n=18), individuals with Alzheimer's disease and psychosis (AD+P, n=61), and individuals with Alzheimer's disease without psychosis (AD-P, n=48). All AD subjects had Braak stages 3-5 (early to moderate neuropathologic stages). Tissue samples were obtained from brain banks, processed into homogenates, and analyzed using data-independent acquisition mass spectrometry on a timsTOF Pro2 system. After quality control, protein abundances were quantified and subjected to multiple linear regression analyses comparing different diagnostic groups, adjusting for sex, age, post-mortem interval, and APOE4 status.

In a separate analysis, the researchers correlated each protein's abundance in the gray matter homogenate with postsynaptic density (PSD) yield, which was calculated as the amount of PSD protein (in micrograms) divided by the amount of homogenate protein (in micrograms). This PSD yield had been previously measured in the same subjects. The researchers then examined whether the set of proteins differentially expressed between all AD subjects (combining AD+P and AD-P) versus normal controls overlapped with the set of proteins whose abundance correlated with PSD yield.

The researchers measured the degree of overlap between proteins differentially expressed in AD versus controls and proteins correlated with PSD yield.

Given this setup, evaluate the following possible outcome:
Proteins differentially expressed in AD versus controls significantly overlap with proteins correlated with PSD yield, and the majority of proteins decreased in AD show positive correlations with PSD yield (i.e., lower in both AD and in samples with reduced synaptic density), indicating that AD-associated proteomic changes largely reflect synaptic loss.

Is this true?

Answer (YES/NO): NO